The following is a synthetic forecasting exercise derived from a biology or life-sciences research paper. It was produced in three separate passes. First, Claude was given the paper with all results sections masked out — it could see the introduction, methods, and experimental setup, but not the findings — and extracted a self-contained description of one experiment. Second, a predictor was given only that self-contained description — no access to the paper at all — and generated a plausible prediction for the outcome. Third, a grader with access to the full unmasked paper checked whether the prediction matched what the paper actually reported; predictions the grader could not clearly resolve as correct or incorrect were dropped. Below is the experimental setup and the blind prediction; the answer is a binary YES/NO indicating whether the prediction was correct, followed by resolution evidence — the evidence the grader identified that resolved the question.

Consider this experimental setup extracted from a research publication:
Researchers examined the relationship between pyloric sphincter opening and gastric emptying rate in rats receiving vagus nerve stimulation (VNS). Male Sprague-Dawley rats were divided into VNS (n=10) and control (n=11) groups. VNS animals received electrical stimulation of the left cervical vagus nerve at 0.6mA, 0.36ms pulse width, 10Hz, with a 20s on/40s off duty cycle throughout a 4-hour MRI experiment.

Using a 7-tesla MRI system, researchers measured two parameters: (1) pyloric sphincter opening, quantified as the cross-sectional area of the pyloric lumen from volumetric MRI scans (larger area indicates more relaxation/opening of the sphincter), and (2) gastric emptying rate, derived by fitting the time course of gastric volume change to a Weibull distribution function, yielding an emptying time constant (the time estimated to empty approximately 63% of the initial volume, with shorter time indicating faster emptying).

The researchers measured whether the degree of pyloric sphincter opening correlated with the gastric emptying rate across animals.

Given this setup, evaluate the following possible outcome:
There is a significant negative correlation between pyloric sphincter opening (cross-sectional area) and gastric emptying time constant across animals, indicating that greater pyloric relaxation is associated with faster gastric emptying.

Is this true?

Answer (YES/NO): NO